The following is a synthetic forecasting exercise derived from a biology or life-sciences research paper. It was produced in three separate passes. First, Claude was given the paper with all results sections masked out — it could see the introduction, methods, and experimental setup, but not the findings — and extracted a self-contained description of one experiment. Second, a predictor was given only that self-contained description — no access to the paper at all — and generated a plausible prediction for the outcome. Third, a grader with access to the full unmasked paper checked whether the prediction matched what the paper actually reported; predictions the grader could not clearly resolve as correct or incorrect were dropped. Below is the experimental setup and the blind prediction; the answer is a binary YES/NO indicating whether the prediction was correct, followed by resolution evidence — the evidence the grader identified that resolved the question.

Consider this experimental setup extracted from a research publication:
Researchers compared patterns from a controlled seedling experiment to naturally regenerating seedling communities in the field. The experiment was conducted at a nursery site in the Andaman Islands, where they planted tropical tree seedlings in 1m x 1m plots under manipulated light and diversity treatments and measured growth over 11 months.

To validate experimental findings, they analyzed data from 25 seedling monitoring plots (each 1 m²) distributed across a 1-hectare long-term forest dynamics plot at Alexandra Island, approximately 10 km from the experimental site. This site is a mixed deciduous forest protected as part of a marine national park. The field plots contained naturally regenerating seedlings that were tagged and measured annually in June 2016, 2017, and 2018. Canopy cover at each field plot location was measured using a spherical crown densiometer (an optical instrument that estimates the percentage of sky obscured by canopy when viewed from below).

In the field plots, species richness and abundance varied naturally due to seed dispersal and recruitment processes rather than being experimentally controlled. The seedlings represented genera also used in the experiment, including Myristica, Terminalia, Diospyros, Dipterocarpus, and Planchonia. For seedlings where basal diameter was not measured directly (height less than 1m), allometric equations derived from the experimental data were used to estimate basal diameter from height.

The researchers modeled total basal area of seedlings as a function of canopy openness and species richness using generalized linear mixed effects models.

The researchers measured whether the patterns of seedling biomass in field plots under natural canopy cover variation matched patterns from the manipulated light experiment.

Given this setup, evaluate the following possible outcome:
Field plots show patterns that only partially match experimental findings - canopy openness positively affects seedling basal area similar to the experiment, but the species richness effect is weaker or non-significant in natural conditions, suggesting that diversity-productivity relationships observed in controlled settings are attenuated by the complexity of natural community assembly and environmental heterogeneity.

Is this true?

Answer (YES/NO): YES